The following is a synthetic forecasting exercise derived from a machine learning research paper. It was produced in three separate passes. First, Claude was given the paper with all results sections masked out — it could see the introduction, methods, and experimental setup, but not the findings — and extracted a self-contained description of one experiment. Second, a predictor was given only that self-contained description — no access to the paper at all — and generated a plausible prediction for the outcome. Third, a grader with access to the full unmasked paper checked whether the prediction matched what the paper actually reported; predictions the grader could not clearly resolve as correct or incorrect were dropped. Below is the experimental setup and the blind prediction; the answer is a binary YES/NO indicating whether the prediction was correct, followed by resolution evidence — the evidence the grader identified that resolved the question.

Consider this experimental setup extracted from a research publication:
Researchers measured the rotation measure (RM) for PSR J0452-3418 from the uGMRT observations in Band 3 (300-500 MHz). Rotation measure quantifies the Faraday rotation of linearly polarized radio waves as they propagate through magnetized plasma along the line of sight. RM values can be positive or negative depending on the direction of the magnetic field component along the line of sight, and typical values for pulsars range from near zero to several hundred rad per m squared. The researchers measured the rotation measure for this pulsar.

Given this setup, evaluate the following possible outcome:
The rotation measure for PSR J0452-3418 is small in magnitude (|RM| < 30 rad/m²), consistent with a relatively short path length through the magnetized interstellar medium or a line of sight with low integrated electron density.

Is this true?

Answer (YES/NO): YES